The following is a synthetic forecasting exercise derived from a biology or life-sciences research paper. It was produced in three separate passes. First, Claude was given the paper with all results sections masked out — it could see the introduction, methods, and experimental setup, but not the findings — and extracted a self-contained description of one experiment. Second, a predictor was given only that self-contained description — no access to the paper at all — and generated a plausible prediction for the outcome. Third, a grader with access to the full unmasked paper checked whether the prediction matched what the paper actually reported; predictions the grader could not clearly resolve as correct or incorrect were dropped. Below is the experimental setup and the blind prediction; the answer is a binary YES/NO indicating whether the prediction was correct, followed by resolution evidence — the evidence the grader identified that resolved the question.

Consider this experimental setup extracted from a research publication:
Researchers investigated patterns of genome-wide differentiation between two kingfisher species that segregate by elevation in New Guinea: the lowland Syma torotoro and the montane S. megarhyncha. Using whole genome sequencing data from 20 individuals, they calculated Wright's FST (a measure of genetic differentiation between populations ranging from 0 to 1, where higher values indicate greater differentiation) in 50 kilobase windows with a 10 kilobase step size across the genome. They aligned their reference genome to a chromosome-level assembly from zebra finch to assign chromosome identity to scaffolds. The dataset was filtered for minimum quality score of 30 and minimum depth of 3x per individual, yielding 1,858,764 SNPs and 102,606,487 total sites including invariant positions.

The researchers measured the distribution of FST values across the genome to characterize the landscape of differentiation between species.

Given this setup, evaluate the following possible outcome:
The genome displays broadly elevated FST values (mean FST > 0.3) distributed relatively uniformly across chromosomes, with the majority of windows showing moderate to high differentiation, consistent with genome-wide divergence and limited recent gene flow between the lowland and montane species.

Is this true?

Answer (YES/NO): NO